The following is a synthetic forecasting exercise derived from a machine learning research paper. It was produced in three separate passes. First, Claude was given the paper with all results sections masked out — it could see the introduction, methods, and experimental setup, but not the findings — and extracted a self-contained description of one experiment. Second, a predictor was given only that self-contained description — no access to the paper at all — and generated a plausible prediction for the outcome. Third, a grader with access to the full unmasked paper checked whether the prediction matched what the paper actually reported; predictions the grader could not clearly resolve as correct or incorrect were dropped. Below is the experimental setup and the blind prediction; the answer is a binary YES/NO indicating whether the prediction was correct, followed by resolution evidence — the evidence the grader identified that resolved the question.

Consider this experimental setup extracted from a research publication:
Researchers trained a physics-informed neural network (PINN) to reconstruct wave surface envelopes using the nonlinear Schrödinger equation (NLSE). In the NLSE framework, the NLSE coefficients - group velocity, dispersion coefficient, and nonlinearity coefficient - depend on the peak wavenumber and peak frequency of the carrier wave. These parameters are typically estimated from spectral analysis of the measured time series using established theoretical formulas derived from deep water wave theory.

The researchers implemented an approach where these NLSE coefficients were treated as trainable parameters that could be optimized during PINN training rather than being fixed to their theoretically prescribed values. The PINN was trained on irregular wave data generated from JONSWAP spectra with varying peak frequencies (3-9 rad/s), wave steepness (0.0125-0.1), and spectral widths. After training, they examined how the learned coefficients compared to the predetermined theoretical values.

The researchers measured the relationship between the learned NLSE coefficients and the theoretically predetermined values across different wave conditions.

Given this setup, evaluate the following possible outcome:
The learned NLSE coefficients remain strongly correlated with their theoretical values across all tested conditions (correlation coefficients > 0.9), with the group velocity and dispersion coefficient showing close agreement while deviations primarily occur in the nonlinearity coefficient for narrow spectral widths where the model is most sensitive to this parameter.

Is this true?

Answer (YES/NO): NO